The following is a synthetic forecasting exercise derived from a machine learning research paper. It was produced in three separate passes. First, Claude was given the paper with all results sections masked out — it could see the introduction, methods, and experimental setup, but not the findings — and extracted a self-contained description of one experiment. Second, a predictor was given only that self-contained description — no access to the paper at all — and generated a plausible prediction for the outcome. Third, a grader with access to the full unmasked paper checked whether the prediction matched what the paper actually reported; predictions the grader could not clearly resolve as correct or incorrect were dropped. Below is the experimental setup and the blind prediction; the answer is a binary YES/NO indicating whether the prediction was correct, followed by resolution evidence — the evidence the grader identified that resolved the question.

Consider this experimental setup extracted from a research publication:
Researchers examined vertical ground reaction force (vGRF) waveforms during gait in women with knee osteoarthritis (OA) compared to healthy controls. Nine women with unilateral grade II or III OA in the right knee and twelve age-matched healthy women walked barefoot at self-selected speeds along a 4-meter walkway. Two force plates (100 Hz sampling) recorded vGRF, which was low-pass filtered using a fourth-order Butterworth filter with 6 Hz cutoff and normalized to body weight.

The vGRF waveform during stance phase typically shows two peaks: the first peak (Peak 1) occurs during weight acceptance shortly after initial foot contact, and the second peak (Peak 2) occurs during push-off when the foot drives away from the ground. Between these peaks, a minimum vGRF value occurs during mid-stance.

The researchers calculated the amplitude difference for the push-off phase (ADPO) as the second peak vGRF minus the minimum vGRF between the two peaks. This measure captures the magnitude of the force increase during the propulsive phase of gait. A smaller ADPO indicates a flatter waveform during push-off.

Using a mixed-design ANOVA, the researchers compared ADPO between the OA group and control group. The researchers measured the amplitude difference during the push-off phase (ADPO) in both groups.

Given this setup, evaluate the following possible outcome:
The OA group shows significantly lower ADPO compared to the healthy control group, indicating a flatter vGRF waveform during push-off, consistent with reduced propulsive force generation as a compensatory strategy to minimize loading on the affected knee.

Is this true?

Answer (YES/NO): YES